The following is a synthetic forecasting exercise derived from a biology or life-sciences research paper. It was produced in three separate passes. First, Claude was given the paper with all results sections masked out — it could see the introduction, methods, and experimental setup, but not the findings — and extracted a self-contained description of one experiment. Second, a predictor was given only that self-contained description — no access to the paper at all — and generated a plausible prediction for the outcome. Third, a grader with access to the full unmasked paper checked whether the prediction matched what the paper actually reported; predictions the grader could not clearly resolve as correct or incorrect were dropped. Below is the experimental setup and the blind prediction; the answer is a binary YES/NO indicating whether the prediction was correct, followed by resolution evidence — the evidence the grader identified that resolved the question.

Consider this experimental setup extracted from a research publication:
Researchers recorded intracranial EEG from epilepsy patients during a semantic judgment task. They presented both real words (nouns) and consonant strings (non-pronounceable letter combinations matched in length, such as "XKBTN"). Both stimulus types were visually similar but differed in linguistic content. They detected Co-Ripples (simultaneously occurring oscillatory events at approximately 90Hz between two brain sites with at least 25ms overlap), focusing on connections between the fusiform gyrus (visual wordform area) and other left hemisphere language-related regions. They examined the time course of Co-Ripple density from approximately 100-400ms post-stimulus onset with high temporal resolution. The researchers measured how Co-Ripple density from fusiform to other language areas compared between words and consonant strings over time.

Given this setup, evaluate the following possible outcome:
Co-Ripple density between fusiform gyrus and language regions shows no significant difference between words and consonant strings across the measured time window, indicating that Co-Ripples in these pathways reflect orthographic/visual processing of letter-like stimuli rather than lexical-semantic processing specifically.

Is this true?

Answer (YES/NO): NO